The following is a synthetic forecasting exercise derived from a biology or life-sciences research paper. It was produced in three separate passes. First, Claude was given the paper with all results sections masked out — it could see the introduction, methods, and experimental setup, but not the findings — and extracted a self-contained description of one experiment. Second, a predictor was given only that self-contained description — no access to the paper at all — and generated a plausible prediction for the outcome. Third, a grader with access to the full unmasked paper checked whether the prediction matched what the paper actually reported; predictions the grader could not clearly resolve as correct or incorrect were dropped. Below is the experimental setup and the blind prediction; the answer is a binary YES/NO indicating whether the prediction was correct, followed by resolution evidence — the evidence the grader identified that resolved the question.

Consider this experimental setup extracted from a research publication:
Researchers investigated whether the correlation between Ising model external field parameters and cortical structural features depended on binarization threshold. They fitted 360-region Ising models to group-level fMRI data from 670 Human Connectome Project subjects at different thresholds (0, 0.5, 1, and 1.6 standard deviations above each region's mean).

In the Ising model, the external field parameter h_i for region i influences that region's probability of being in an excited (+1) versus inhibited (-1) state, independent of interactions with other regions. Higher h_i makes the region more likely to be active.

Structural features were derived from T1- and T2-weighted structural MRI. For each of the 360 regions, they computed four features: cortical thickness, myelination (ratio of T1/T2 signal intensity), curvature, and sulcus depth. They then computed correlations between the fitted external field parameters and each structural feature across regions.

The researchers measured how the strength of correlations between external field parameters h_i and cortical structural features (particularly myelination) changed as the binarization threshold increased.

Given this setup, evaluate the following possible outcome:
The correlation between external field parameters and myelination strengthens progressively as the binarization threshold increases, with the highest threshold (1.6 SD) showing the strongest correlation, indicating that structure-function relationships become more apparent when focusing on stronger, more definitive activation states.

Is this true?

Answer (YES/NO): NO